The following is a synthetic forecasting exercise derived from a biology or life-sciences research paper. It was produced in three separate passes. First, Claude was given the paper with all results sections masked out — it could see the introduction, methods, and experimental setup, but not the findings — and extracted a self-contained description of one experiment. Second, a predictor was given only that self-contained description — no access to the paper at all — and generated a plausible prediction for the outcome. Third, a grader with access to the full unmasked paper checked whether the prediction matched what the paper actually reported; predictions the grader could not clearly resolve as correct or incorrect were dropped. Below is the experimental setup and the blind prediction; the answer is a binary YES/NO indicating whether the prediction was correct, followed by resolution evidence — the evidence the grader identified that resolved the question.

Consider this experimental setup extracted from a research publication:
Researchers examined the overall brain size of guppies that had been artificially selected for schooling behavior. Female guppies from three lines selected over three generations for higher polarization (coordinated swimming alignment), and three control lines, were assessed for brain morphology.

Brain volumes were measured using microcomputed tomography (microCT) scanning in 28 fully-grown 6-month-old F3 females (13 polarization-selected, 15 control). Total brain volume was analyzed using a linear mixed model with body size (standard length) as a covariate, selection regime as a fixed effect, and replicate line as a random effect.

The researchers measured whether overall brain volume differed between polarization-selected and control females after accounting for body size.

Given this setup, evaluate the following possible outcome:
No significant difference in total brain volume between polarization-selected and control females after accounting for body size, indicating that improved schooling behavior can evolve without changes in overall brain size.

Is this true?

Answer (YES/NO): YES